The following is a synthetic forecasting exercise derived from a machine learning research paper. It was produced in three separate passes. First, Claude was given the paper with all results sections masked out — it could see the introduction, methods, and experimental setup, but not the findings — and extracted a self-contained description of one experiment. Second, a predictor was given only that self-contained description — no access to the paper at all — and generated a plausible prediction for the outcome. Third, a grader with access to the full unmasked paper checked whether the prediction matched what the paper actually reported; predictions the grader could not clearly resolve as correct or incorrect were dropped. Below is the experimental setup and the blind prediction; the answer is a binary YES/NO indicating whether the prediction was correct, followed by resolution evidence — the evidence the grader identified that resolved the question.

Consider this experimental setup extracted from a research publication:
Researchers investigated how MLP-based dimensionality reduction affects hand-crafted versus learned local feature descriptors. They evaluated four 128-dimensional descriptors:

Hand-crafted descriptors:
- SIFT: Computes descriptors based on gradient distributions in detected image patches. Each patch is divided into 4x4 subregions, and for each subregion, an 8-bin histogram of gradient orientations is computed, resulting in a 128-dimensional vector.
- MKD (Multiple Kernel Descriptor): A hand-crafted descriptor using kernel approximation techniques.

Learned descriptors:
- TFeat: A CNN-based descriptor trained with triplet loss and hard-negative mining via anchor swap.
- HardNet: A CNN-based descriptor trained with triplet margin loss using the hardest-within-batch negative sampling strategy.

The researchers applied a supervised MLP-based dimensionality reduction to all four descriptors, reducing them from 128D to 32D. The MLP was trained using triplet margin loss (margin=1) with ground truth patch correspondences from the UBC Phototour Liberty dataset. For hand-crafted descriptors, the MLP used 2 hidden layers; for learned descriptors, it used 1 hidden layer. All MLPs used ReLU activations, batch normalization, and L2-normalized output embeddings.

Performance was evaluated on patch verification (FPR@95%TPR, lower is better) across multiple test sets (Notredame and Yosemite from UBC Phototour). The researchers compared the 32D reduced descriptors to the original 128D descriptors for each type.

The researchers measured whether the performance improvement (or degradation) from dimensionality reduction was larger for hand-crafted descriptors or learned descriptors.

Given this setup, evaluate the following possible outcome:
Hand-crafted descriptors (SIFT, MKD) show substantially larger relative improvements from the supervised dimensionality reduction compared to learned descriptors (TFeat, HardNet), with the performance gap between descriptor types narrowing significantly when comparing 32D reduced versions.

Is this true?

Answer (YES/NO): YES